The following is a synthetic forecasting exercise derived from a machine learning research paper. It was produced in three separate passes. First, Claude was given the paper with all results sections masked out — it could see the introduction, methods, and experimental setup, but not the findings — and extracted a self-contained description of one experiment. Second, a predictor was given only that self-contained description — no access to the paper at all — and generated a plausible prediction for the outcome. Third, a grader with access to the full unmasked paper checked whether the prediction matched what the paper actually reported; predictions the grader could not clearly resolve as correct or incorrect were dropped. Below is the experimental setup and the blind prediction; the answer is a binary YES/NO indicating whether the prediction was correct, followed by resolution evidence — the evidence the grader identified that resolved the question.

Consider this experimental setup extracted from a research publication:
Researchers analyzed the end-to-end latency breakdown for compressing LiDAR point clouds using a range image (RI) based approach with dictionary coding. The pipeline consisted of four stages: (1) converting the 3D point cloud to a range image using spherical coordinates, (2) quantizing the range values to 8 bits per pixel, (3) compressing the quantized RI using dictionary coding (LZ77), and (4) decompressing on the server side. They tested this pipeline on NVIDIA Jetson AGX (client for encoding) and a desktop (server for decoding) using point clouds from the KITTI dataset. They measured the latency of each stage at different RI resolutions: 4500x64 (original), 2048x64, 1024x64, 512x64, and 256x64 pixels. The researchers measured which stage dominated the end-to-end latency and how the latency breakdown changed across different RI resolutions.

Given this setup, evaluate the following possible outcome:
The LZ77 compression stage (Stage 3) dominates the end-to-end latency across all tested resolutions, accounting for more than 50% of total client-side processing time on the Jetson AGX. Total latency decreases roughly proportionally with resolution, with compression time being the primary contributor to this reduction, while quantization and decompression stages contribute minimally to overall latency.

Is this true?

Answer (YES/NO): NO